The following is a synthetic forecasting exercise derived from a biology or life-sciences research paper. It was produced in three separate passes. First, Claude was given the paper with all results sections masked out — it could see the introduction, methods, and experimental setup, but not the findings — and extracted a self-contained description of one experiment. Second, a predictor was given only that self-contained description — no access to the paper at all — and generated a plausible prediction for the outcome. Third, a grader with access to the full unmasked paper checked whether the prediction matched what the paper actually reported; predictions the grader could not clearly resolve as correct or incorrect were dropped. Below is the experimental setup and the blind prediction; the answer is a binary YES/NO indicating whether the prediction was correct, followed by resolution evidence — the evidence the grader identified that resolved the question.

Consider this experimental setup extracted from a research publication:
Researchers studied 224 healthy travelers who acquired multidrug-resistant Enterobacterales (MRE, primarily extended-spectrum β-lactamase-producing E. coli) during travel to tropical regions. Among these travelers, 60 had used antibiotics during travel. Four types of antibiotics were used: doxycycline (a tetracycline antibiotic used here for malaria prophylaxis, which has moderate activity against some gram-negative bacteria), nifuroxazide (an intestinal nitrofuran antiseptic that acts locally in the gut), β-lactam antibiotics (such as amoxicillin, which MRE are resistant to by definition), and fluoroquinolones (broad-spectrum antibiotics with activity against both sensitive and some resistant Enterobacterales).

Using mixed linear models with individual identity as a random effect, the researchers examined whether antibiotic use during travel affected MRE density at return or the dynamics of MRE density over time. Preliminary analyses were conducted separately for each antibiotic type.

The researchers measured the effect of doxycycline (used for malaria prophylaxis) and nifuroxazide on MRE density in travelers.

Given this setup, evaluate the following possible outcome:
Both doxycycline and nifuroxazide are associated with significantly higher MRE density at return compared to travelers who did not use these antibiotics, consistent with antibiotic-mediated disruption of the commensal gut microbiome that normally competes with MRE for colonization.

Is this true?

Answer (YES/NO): NO